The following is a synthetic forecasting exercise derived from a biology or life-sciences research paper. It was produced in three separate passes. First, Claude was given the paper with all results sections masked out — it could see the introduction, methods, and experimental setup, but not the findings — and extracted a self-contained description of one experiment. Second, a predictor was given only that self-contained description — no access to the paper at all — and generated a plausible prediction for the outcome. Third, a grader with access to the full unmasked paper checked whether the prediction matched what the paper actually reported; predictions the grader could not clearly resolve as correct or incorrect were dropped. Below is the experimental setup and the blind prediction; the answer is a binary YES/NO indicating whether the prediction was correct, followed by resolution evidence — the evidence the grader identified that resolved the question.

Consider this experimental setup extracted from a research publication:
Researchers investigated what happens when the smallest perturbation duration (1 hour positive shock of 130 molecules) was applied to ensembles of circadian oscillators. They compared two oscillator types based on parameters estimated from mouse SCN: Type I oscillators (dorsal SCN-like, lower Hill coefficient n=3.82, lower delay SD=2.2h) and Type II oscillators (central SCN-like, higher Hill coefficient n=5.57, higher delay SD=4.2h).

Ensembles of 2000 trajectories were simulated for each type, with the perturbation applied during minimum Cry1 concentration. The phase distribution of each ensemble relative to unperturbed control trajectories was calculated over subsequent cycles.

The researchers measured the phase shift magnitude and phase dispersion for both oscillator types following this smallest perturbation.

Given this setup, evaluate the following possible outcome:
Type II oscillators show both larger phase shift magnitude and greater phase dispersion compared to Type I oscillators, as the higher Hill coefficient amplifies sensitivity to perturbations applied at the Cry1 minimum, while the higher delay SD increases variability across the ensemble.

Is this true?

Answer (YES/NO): NO